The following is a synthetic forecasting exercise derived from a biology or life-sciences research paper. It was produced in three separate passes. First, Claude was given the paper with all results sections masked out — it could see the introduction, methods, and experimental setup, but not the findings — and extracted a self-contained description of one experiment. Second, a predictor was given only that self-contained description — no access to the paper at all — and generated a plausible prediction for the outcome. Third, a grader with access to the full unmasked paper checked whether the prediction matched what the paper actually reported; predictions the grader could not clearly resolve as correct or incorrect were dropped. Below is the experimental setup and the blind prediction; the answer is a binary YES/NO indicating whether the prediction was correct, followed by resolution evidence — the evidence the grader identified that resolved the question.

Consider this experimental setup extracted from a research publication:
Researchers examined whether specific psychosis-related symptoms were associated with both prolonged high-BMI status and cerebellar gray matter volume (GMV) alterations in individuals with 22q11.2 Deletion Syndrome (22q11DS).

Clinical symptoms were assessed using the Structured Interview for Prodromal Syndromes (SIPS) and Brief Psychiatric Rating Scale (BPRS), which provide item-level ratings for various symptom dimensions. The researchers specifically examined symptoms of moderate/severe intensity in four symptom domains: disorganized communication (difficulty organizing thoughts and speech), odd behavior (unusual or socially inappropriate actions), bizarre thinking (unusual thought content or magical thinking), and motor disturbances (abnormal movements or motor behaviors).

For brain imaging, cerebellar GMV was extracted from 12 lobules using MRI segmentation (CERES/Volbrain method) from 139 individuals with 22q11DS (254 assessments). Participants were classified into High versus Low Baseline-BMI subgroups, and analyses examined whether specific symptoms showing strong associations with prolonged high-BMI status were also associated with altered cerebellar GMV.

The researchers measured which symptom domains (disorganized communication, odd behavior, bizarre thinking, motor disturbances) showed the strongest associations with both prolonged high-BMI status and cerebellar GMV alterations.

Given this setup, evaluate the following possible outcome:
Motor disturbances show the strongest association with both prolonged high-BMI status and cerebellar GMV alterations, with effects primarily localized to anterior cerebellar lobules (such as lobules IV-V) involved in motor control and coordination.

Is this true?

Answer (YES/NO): NO